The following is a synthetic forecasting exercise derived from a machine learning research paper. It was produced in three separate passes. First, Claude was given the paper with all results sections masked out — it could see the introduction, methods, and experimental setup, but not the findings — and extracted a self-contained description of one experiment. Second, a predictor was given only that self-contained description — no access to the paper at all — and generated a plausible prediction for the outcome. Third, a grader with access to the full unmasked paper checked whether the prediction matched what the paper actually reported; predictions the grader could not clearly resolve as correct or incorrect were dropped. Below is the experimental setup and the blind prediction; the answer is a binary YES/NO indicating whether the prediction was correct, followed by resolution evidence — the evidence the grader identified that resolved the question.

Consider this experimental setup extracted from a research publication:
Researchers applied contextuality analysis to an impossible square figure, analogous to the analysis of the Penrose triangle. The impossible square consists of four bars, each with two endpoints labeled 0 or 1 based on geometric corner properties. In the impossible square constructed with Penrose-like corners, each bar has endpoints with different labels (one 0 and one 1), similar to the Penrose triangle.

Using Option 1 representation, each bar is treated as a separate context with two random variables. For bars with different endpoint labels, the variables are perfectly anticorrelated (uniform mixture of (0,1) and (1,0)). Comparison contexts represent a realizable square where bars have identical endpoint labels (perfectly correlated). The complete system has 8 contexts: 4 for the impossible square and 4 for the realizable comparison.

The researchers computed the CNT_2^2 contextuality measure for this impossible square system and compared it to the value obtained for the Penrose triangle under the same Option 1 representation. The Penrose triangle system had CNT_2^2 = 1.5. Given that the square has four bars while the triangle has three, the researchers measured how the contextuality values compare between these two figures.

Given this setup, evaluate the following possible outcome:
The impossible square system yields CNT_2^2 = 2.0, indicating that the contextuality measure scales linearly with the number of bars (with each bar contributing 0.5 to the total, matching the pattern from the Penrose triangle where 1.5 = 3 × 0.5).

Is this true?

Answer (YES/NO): YES